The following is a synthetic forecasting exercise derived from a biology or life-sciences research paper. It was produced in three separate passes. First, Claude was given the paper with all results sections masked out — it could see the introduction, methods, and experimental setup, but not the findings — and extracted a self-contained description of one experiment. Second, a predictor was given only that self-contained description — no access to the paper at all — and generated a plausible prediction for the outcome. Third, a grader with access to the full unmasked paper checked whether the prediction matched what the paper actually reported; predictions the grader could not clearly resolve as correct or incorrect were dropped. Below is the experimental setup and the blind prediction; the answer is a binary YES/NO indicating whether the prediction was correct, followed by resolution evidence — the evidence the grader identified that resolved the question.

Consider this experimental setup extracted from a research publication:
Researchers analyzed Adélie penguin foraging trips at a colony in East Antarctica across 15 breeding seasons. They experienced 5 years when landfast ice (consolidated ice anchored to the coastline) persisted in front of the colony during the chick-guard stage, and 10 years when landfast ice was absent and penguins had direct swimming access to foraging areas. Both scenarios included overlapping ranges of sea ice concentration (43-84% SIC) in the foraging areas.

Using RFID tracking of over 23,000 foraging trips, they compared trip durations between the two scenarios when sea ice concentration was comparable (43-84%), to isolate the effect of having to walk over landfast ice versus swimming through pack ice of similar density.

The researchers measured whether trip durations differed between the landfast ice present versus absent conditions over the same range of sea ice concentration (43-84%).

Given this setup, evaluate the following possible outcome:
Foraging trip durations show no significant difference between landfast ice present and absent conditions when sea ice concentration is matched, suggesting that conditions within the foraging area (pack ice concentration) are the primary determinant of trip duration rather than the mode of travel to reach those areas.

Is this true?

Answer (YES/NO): NO